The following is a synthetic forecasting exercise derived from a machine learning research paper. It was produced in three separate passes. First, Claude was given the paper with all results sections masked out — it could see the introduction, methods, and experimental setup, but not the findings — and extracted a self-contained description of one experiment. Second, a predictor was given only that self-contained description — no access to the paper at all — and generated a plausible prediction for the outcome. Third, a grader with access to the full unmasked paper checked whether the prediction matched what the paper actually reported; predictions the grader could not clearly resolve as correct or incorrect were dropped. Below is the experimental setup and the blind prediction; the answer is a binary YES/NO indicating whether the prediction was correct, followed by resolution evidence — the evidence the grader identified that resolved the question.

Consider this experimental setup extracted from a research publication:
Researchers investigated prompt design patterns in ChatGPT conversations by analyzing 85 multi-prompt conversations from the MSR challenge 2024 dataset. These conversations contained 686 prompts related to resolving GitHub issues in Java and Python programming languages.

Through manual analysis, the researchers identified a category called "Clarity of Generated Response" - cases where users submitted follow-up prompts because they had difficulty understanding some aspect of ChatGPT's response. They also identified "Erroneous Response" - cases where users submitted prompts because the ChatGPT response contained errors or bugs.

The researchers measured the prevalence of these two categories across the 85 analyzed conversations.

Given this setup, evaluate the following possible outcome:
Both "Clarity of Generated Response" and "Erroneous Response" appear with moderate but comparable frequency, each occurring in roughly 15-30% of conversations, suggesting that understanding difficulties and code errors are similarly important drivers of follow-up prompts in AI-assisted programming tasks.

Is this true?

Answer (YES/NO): NO